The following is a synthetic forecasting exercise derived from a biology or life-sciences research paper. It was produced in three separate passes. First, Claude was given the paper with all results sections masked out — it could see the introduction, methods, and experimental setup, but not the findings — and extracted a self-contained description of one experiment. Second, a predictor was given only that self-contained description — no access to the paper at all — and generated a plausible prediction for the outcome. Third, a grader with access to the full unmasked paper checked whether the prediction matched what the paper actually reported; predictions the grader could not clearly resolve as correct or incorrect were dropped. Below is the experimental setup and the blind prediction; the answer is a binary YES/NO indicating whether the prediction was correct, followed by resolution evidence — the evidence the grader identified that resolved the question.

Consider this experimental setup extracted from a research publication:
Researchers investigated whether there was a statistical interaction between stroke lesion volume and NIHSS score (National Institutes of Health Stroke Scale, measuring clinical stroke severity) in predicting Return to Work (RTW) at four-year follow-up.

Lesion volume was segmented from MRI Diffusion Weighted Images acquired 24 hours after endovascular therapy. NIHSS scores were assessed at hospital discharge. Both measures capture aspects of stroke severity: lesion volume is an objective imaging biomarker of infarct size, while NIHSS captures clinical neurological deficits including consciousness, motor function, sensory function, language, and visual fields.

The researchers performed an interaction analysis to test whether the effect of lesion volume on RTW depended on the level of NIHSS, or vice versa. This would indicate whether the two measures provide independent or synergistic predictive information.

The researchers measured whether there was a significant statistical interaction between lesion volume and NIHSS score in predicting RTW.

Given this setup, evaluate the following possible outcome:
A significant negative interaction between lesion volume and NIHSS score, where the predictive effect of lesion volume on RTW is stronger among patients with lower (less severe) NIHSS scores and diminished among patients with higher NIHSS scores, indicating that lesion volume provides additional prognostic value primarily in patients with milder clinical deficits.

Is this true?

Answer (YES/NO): NO